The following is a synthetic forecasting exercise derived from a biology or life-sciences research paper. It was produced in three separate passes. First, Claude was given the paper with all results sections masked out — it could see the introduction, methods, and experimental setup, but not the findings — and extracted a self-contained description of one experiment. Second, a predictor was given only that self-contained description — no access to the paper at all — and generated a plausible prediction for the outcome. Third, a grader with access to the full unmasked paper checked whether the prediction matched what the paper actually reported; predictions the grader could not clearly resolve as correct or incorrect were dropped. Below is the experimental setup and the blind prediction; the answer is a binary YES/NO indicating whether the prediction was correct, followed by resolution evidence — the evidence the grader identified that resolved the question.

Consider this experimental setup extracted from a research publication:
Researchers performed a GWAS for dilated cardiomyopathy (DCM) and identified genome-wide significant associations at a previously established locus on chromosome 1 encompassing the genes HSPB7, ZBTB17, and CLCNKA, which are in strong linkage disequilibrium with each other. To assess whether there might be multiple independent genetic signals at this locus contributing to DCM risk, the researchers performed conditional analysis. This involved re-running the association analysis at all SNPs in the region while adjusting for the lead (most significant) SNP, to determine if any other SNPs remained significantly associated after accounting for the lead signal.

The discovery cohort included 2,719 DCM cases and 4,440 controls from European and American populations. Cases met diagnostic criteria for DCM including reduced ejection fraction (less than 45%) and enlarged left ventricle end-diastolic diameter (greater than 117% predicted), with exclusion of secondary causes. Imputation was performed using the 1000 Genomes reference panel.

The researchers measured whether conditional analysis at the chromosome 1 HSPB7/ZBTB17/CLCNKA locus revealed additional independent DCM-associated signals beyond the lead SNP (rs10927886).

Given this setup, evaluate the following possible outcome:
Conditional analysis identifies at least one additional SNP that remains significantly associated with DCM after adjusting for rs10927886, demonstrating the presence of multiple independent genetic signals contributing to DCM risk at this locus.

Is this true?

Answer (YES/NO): NO